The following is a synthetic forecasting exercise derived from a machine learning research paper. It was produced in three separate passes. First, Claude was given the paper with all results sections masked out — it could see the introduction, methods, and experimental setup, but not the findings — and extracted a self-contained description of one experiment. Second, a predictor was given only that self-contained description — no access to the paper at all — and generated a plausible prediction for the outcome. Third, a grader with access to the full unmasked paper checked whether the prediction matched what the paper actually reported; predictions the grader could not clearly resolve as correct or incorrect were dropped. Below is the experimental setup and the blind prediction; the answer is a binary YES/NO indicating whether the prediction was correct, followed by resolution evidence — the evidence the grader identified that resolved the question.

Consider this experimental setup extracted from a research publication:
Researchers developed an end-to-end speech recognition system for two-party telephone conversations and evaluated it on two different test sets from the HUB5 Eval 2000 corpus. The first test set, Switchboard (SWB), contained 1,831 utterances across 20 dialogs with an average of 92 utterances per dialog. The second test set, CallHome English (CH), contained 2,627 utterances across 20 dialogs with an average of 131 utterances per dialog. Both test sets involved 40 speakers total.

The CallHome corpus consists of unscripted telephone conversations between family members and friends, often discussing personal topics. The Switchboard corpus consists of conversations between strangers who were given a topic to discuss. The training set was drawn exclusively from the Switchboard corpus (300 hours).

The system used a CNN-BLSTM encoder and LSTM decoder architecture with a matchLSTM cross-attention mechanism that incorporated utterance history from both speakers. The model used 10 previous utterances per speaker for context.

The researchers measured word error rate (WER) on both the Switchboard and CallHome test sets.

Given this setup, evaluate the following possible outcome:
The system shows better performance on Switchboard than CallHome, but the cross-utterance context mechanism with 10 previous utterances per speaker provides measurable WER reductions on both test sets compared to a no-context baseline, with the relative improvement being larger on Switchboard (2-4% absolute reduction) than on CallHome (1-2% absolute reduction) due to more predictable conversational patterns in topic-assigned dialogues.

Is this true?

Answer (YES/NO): NO